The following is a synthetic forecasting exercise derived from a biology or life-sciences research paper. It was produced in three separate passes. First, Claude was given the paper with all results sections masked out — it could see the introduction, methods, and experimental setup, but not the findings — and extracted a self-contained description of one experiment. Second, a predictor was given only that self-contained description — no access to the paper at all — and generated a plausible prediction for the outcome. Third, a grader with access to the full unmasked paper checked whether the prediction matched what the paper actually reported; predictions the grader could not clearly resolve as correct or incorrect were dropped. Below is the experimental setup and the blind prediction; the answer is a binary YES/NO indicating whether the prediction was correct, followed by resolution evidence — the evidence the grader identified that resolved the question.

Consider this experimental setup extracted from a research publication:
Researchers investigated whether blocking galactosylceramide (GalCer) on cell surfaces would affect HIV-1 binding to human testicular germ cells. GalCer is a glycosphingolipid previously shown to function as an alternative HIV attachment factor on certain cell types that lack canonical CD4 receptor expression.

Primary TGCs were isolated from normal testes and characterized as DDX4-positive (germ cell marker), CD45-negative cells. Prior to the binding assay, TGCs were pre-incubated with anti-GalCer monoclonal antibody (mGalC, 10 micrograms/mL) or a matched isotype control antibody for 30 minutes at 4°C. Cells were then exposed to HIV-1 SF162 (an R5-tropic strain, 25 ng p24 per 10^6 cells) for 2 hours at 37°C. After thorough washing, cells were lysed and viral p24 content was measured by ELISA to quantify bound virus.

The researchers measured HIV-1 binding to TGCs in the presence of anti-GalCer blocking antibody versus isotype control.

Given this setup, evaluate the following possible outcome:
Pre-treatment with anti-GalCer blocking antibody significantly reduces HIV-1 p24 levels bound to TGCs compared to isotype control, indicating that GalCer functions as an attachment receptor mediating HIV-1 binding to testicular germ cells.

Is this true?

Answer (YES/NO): NO